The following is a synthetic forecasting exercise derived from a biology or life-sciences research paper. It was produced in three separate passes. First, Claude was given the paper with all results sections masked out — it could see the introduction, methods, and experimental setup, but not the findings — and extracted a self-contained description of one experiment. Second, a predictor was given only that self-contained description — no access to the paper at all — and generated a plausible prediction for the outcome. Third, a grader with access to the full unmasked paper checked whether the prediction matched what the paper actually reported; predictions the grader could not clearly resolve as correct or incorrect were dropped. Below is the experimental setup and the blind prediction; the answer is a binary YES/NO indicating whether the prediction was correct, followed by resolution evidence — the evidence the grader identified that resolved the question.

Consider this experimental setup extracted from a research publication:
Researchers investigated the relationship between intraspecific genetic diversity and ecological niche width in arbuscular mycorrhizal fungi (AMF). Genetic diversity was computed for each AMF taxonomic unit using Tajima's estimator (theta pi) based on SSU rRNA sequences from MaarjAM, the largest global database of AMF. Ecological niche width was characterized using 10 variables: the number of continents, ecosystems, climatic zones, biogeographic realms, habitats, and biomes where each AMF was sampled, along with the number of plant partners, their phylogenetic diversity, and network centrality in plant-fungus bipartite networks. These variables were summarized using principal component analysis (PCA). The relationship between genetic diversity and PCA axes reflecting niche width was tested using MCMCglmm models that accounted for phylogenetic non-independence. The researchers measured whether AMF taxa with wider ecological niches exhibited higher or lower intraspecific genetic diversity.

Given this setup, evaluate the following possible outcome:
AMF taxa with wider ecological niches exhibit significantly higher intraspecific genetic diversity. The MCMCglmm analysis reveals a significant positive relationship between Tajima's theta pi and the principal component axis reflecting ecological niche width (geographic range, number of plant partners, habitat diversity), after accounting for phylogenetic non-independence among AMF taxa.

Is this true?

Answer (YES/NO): YES